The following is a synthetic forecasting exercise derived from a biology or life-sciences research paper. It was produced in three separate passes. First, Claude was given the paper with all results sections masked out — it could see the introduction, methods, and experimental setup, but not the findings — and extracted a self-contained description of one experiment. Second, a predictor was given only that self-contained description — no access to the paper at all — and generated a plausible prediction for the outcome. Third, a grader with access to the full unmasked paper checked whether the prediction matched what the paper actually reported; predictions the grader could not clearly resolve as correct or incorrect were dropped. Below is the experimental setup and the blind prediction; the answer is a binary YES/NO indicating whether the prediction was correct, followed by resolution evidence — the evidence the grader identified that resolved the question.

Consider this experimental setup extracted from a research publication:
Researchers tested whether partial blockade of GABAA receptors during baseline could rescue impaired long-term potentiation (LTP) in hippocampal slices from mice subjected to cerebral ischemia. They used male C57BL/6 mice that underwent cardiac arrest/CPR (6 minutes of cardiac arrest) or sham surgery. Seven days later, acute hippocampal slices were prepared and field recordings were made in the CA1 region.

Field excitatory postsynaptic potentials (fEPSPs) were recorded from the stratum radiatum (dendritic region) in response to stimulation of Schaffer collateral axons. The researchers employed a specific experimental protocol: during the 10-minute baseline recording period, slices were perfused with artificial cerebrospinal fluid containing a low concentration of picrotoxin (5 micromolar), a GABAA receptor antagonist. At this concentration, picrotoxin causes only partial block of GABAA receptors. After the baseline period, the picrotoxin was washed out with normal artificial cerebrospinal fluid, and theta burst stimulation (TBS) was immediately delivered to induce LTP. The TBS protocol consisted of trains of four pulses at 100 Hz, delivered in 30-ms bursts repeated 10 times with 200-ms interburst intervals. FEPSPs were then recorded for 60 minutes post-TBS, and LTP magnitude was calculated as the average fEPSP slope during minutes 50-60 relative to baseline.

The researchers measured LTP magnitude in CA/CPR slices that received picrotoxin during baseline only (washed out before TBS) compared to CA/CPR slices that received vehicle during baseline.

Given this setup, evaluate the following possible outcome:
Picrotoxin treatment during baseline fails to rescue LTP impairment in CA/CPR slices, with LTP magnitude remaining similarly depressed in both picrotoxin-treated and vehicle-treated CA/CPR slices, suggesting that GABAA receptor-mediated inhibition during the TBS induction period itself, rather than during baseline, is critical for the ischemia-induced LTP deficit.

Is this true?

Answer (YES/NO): NO